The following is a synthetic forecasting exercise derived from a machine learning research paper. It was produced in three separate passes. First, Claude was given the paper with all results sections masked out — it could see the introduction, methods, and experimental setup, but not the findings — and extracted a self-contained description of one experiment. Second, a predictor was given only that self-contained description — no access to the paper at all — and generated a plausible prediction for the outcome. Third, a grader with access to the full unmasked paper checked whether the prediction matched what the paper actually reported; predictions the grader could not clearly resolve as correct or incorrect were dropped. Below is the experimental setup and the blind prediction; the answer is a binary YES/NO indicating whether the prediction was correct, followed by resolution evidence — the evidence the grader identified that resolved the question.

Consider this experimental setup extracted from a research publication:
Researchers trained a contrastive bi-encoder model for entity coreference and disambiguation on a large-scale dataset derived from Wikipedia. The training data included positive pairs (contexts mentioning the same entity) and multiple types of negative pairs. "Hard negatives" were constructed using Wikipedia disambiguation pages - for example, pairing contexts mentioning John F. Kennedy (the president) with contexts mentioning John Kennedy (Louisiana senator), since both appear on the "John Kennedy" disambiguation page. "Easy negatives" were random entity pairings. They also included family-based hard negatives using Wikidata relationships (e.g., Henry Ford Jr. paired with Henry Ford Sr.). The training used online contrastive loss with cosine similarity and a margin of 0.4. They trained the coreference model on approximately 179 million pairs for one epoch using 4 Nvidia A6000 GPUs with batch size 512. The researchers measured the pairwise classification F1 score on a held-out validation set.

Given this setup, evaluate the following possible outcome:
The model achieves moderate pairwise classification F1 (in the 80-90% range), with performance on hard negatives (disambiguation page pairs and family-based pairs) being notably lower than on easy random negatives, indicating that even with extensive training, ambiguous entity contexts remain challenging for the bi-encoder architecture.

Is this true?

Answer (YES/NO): NO